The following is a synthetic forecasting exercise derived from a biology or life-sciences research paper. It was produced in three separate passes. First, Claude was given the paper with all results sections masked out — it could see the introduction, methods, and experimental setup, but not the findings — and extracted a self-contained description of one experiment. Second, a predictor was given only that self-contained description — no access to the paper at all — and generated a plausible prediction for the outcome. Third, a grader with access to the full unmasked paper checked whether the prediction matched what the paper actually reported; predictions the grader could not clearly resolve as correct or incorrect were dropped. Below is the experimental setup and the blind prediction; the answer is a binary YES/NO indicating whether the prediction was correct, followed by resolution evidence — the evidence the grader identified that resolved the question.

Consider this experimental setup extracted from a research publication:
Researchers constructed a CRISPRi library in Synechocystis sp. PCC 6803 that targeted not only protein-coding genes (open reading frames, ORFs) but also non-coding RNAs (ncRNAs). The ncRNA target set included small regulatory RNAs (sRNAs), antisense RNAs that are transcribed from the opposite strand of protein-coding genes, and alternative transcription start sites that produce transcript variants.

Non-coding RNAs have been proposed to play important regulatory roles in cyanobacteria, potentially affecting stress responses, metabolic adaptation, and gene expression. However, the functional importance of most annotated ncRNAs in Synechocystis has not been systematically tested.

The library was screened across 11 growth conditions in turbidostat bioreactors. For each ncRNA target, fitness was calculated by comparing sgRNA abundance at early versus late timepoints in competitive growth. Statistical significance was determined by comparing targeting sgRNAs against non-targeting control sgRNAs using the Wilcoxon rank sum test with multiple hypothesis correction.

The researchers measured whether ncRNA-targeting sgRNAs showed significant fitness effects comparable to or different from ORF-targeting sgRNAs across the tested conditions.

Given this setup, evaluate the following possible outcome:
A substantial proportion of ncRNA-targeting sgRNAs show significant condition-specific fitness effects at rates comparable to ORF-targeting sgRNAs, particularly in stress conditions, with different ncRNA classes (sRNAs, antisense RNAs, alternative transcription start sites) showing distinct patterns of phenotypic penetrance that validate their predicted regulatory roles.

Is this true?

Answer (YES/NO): NO